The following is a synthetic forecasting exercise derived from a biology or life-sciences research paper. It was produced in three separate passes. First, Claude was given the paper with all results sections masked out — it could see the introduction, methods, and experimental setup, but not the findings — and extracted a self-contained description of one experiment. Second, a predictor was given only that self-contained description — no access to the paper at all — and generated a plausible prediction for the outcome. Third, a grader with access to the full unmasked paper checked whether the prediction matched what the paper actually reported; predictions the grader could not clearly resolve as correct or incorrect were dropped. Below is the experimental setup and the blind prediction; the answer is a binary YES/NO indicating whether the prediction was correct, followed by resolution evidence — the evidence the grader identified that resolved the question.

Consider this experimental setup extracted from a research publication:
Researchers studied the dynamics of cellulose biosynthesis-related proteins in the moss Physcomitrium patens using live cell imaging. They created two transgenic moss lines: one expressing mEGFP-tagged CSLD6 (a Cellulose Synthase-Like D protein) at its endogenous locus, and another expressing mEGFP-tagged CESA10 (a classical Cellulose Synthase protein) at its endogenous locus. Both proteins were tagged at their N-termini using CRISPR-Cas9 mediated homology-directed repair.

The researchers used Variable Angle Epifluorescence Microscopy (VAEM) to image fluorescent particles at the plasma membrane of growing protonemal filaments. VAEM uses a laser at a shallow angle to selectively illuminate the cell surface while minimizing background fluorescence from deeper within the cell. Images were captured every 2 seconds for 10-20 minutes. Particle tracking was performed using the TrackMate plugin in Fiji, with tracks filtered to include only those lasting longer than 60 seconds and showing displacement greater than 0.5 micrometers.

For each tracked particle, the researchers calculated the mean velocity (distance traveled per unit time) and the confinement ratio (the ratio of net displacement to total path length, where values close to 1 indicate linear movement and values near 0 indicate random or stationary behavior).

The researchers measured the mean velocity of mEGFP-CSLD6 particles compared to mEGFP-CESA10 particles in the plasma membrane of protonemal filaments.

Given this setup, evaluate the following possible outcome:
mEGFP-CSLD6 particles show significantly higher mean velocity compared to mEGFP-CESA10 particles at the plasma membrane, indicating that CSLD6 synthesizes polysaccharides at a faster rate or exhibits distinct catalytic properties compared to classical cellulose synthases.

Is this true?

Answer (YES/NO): YES